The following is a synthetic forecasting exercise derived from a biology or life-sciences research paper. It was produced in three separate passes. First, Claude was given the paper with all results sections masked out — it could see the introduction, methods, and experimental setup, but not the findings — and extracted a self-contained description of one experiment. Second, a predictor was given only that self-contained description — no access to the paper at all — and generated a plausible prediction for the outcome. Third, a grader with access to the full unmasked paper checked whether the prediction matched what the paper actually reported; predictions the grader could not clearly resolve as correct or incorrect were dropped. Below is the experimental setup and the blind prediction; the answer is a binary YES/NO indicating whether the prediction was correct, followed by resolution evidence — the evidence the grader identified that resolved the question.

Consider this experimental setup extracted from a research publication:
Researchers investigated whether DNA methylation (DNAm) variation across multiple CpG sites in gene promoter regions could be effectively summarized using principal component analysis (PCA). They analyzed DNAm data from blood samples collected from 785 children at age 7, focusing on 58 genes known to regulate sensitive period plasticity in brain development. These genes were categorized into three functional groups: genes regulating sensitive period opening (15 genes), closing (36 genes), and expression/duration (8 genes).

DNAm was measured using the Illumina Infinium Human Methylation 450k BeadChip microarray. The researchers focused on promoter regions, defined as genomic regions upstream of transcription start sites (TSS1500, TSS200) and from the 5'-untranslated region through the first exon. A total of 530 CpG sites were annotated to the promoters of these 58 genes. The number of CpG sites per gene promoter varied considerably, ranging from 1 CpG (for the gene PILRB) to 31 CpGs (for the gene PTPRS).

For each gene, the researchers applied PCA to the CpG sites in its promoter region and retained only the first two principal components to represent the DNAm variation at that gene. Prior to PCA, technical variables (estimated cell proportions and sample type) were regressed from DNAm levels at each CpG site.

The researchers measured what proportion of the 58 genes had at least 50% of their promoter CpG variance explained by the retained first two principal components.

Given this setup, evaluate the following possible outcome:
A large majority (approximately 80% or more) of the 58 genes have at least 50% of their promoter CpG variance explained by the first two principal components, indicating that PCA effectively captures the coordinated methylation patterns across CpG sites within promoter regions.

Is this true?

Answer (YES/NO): YES